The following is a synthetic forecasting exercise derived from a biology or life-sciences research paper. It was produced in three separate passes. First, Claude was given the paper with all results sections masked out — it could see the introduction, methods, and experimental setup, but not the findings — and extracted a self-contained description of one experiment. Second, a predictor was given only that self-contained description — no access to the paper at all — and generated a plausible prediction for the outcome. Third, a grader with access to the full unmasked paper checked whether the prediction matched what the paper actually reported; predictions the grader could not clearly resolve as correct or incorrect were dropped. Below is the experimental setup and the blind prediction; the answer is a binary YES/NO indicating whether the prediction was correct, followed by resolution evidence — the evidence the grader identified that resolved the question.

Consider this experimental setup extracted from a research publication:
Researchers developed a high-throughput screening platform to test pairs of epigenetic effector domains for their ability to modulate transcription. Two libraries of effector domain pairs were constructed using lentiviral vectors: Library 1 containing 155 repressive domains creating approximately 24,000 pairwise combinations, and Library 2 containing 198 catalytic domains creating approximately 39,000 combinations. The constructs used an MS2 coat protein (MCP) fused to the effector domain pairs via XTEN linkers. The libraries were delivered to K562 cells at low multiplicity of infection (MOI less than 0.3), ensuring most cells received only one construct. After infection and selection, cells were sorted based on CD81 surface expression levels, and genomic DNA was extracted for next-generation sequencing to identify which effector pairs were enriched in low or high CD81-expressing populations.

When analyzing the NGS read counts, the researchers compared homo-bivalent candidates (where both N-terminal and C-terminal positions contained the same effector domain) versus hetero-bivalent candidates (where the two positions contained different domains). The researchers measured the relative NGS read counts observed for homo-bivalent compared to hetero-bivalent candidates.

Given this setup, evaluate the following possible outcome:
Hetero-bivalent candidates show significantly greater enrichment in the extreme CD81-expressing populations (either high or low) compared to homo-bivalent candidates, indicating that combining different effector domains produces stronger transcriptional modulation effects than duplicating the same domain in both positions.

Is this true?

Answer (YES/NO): NO